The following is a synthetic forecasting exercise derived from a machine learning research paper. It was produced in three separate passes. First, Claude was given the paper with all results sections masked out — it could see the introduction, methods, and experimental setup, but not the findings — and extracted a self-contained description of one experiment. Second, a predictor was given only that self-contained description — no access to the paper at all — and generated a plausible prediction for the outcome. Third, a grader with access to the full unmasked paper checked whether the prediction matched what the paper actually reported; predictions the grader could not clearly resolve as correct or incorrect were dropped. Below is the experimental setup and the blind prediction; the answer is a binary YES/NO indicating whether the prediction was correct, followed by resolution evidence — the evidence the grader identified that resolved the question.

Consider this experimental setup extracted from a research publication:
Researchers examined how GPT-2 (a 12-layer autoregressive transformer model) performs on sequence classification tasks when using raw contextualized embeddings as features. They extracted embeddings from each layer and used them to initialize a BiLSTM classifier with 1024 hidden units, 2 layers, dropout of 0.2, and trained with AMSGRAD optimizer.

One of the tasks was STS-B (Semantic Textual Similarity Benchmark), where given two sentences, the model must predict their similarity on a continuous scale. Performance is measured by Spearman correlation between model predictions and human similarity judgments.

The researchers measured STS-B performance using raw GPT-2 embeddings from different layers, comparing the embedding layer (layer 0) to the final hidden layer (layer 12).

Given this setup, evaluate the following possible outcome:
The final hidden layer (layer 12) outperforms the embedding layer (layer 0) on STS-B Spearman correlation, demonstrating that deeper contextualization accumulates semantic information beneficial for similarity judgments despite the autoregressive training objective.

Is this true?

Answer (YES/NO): NO